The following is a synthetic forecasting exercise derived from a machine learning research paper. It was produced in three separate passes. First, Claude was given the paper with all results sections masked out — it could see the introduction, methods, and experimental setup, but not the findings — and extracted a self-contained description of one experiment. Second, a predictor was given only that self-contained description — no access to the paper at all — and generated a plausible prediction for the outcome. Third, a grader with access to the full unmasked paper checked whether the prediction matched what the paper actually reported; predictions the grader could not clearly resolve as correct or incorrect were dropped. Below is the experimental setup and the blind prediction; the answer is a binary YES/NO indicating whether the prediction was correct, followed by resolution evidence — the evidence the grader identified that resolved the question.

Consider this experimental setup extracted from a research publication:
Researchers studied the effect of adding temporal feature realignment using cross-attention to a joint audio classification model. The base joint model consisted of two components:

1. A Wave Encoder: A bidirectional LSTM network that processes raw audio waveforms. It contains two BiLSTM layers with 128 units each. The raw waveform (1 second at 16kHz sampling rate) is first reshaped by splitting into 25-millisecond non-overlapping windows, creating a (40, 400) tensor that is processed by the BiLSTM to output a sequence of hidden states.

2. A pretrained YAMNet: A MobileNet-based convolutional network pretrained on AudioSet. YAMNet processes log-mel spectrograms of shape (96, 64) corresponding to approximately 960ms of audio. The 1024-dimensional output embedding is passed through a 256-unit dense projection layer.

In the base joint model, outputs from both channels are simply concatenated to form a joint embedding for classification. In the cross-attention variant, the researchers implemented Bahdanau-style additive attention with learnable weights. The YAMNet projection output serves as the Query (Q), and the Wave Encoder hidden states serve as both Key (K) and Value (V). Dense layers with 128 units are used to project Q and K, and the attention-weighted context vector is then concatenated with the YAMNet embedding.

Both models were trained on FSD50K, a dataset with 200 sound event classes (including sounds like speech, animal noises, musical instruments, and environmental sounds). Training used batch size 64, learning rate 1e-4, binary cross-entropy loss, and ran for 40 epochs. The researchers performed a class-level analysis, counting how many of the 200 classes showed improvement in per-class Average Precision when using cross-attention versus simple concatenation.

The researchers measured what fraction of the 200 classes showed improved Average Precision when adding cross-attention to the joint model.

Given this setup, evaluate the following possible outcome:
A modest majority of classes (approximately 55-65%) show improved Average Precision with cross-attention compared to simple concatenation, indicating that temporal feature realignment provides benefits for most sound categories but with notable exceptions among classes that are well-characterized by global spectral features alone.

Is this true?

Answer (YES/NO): NO